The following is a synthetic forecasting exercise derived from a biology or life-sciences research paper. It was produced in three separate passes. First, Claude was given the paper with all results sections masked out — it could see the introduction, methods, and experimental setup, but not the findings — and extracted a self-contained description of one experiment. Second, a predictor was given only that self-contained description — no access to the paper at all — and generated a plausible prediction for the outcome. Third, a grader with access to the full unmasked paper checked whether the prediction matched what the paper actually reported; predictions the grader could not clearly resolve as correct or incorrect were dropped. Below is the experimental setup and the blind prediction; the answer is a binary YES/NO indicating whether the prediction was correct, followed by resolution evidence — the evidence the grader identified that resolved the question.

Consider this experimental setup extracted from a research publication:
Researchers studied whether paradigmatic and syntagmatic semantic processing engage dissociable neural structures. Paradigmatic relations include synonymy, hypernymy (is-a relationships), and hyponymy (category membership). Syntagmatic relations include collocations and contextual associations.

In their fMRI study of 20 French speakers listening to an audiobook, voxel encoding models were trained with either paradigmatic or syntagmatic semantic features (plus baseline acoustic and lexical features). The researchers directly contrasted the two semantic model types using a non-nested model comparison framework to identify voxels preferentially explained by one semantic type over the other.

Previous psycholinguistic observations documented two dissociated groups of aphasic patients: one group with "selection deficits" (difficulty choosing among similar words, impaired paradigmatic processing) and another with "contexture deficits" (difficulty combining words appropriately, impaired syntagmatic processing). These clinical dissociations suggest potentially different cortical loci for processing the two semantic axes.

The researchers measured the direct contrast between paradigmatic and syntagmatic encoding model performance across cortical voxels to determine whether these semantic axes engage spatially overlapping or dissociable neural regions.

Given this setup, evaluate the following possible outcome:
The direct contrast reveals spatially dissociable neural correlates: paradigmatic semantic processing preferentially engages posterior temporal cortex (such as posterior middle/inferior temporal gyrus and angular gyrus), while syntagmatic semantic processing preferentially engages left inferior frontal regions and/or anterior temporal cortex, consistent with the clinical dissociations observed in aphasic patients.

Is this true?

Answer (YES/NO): NO